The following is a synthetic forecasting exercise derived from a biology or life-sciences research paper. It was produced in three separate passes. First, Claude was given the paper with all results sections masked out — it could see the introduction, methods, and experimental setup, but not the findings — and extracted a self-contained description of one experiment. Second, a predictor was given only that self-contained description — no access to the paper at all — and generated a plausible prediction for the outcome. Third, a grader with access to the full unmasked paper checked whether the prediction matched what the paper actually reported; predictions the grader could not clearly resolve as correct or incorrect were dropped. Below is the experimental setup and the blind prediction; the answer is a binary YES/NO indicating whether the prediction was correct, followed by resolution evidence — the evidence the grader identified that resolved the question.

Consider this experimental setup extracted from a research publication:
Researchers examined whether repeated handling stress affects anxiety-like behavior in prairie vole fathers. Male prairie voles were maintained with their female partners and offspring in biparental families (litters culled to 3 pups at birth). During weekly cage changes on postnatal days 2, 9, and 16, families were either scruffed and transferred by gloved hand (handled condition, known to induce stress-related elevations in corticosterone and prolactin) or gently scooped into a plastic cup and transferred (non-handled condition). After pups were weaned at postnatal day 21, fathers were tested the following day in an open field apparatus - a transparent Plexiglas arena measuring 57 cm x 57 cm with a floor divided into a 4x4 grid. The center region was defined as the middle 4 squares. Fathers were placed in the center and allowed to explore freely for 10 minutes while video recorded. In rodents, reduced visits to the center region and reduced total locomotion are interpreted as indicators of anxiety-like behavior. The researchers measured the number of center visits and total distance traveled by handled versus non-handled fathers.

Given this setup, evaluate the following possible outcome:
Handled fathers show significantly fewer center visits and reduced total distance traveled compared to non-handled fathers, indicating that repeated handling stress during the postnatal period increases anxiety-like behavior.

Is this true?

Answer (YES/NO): NO